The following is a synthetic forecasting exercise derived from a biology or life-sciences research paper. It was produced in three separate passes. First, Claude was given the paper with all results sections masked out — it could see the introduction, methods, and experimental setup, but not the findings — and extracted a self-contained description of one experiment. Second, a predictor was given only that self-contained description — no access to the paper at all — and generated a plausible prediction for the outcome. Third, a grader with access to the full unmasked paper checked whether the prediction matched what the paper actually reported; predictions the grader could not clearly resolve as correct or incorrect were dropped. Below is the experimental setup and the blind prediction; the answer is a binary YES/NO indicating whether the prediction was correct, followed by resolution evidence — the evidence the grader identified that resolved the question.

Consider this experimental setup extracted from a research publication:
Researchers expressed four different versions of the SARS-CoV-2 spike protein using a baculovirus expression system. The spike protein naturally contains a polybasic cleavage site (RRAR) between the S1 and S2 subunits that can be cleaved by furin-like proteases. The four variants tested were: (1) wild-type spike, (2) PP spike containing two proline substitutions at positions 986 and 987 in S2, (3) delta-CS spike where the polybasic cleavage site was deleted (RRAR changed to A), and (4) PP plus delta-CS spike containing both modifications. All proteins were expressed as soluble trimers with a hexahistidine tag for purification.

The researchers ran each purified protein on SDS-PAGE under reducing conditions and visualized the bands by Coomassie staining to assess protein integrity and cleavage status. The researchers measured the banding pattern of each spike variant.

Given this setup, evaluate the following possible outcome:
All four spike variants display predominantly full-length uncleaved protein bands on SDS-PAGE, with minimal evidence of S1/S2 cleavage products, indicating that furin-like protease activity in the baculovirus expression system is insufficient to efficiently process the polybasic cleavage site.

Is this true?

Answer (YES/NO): YES